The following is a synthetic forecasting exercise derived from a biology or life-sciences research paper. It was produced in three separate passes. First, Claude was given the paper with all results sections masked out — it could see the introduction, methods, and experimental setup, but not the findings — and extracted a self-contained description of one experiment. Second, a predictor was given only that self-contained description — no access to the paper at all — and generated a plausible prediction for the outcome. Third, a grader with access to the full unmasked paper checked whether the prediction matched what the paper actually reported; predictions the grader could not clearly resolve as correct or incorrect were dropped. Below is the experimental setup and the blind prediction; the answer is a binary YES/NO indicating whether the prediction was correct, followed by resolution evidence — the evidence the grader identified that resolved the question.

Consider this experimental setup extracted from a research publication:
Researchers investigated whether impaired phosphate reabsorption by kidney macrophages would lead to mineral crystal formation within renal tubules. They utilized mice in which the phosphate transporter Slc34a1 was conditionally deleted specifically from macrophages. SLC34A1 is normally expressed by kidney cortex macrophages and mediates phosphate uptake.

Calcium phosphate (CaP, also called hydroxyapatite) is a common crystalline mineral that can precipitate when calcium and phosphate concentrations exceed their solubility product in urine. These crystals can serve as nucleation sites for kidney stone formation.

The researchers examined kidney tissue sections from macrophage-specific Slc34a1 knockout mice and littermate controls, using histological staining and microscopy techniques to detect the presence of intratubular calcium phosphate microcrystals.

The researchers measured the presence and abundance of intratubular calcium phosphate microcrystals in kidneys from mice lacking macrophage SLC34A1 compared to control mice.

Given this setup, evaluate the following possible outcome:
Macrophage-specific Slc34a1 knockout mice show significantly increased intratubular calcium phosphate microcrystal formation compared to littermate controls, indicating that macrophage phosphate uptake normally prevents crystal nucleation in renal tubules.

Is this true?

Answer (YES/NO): YES